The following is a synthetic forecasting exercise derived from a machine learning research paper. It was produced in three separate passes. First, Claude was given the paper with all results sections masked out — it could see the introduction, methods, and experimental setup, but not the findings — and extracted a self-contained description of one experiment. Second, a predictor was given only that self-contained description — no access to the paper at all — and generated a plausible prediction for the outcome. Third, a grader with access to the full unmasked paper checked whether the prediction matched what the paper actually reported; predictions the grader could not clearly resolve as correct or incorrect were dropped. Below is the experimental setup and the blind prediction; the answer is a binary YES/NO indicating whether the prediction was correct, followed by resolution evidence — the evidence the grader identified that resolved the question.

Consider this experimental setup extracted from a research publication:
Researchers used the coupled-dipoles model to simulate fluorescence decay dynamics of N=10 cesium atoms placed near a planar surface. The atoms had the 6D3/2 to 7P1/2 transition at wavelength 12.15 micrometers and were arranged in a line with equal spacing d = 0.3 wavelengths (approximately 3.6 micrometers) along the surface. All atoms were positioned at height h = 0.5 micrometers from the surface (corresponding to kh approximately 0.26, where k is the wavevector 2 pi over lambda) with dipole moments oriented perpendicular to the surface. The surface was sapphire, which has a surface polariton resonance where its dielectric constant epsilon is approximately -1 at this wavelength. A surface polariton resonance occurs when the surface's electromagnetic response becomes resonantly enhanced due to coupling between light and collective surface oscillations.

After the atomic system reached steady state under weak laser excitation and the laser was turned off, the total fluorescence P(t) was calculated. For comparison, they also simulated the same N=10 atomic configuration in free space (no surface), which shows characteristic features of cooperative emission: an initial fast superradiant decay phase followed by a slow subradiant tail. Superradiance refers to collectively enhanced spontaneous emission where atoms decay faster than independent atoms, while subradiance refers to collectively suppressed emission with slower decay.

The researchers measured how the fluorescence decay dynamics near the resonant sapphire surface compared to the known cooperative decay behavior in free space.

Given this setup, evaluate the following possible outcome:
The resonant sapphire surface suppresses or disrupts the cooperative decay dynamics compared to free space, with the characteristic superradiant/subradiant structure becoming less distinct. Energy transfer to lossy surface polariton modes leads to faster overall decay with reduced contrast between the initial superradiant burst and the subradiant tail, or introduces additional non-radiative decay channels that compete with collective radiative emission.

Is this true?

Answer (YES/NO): YES